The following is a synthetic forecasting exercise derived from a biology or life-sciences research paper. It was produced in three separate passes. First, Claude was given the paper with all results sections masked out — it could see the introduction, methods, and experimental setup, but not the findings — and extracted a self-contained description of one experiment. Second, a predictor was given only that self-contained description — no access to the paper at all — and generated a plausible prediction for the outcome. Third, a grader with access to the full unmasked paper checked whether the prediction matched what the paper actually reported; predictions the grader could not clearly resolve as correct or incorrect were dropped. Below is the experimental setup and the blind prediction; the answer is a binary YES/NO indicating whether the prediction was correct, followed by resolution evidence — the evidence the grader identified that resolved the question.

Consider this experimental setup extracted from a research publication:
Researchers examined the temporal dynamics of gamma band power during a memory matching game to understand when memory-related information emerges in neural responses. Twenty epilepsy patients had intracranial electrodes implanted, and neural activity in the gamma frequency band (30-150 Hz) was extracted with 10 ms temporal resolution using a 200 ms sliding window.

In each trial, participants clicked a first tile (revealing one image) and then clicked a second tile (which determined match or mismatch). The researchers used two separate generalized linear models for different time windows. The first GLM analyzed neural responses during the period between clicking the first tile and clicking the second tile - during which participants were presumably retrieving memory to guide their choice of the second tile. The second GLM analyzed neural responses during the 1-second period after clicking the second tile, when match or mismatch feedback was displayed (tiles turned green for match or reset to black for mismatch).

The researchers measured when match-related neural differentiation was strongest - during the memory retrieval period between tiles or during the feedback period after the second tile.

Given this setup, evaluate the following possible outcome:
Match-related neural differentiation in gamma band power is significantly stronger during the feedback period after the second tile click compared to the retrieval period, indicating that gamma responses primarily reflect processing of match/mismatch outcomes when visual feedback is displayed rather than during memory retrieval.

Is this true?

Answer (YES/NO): NO